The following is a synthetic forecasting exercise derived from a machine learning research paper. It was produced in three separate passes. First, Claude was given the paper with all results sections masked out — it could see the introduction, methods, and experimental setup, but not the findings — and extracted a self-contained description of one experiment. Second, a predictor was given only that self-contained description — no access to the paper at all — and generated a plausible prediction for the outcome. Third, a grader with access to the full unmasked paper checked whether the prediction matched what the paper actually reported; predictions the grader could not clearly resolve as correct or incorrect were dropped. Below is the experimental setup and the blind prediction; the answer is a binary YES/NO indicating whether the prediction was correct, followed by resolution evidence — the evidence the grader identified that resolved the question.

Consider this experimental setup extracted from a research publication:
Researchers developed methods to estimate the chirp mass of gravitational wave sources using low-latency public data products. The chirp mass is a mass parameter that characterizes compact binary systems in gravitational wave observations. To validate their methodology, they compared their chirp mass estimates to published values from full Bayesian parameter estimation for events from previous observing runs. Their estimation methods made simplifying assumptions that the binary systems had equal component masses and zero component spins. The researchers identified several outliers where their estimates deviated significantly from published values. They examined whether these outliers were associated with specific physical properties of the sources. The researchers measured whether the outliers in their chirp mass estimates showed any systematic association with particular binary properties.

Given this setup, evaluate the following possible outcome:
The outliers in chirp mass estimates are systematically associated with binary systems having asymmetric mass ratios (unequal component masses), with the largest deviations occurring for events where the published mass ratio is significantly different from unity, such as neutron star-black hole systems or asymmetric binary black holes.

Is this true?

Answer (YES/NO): YES